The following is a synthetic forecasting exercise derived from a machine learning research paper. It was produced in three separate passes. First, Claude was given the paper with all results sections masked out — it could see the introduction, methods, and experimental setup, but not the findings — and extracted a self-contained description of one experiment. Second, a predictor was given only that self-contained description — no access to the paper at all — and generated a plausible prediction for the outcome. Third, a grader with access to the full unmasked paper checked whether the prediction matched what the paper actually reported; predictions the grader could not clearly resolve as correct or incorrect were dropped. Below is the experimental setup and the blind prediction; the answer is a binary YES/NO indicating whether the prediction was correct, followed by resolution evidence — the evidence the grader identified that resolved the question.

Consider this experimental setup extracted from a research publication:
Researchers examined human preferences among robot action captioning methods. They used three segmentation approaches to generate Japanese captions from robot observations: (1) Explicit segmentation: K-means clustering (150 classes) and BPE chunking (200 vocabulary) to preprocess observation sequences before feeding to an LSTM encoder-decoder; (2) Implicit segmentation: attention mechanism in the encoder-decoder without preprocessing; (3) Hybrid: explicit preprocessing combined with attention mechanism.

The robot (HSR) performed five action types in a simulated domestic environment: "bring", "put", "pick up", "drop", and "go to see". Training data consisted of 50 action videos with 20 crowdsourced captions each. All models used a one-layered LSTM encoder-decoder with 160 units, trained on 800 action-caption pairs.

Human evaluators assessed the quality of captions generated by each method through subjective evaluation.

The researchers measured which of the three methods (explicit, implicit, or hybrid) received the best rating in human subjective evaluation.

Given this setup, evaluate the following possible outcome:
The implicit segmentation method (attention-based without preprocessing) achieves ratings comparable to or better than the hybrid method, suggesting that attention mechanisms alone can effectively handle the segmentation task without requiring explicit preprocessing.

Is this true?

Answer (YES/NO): NO